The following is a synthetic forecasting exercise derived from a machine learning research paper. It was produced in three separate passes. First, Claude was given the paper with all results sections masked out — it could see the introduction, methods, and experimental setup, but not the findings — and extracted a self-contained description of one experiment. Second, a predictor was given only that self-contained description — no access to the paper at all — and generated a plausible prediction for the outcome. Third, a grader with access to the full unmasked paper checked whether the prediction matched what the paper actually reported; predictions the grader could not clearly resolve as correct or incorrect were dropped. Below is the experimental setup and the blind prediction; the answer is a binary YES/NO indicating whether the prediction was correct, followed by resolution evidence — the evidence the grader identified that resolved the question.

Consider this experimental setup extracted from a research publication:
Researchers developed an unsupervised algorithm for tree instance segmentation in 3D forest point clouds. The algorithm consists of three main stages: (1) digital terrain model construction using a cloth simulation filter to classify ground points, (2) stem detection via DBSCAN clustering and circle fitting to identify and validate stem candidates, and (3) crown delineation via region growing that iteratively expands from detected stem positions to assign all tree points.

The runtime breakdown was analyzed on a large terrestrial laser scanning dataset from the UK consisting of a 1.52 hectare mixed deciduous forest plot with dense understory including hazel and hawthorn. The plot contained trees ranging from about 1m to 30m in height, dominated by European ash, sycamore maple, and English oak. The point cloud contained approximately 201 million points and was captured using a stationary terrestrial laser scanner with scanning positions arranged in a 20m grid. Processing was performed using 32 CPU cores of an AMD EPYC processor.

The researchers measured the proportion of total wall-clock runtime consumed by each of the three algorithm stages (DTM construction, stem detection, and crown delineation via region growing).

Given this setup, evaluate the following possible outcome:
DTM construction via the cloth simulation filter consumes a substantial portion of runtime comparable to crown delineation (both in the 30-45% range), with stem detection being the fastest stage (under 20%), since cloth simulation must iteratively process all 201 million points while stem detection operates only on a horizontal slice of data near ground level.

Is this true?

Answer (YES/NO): NO